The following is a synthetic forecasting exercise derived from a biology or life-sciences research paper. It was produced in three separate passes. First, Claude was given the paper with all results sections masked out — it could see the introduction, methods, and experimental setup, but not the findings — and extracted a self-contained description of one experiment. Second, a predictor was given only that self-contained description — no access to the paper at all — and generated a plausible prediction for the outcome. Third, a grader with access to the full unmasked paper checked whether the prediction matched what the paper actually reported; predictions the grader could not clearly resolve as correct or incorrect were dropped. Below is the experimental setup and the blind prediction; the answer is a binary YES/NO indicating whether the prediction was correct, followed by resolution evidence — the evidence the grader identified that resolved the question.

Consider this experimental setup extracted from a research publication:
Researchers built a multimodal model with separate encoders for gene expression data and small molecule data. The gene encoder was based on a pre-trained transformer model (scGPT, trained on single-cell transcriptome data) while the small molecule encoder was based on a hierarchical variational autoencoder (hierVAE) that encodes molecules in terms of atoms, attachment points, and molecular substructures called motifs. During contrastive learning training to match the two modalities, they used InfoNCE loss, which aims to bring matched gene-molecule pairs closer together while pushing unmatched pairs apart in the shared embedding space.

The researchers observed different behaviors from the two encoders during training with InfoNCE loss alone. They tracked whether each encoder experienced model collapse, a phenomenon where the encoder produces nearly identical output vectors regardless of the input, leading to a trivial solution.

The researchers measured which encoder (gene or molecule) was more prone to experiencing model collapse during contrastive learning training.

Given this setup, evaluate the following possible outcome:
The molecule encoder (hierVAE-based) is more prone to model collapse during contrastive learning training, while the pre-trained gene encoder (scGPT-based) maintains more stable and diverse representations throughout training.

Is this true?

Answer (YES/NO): NO